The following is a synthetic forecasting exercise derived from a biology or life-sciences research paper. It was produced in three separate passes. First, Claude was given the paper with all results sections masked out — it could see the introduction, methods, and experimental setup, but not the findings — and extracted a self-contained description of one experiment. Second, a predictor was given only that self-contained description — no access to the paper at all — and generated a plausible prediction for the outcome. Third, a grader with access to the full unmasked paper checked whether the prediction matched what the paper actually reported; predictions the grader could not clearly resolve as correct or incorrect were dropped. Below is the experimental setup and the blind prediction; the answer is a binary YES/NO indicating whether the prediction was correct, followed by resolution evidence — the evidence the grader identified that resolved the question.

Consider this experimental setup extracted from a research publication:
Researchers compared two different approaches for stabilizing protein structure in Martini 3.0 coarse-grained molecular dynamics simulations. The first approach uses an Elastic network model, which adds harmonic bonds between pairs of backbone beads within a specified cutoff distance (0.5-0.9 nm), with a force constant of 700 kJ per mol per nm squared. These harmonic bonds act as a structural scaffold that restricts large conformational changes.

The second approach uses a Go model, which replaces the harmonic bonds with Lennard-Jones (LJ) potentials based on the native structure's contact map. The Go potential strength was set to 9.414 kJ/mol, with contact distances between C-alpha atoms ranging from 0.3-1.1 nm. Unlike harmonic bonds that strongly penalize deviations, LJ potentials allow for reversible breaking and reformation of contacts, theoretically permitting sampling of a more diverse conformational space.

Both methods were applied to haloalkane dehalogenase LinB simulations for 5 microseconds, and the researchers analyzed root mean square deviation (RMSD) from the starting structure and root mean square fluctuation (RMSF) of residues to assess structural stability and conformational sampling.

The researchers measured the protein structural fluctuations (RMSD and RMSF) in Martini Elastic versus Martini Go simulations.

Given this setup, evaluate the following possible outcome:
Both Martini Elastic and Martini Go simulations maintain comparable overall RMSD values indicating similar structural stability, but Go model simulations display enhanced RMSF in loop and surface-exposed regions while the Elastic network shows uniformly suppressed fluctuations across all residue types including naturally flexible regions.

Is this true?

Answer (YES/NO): NO